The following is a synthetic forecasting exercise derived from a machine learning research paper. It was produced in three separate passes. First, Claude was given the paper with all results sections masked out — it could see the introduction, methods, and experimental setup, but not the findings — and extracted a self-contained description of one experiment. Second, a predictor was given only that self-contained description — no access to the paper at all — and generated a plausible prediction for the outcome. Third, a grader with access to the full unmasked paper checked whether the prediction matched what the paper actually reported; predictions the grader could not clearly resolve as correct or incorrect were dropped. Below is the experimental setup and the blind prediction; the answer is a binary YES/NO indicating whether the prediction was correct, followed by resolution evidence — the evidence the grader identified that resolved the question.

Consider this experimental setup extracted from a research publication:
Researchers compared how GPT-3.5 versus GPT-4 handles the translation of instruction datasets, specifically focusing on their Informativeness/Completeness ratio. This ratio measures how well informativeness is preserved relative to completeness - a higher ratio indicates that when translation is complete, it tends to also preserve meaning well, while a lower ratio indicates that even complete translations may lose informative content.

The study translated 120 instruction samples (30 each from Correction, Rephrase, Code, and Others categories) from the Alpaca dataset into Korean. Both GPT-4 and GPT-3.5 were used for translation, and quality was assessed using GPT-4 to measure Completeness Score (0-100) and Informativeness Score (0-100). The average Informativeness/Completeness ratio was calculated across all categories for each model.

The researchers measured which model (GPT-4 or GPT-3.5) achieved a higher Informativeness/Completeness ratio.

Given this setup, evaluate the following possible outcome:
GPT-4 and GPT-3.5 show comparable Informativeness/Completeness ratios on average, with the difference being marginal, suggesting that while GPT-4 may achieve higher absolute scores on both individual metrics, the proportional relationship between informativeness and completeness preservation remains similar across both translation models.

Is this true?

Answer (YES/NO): YES